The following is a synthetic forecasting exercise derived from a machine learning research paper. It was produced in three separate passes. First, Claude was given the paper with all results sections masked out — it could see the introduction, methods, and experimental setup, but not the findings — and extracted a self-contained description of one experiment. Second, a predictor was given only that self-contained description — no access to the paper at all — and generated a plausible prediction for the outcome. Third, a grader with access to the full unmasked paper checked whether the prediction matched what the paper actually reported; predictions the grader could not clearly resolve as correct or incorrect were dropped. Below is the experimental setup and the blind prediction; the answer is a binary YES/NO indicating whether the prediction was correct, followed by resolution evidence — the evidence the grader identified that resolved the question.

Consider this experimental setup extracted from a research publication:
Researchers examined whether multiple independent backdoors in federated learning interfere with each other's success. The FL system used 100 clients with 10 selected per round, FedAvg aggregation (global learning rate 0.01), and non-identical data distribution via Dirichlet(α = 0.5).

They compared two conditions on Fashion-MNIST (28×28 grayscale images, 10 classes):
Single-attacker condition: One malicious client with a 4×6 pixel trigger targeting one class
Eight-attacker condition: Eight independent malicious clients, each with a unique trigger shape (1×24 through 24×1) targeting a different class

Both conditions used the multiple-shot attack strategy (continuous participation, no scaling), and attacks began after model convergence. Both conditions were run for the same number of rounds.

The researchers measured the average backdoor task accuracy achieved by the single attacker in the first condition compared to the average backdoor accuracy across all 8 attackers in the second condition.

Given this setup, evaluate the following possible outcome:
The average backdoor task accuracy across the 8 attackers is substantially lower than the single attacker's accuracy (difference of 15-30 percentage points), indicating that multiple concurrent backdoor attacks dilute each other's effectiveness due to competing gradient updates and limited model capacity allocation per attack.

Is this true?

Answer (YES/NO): NO